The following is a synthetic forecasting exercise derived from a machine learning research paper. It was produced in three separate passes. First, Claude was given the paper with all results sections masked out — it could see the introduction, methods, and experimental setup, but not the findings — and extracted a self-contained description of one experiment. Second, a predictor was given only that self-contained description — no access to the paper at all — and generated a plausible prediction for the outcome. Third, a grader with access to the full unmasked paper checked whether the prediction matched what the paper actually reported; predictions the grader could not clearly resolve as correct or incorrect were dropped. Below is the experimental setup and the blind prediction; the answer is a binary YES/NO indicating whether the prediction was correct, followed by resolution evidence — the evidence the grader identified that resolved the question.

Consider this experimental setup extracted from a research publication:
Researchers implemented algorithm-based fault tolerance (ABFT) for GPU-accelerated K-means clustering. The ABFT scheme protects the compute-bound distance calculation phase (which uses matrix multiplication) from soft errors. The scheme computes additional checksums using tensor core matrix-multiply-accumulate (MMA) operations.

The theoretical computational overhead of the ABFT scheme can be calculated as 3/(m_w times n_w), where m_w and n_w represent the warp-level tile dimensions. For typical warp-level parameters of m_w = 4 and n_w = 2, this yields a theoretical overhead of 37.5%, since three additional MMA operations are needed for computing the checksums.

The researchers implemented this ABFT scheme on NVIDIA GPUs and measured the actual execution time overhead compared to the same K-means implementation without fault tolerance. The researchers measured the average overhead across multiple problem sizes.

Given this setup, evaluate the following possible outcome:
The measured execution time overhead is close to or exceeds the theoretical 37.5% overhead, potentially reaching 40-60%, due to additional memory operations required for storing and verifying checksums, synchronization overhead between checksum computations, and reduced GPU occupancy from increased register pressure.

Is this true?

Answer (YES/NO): NO